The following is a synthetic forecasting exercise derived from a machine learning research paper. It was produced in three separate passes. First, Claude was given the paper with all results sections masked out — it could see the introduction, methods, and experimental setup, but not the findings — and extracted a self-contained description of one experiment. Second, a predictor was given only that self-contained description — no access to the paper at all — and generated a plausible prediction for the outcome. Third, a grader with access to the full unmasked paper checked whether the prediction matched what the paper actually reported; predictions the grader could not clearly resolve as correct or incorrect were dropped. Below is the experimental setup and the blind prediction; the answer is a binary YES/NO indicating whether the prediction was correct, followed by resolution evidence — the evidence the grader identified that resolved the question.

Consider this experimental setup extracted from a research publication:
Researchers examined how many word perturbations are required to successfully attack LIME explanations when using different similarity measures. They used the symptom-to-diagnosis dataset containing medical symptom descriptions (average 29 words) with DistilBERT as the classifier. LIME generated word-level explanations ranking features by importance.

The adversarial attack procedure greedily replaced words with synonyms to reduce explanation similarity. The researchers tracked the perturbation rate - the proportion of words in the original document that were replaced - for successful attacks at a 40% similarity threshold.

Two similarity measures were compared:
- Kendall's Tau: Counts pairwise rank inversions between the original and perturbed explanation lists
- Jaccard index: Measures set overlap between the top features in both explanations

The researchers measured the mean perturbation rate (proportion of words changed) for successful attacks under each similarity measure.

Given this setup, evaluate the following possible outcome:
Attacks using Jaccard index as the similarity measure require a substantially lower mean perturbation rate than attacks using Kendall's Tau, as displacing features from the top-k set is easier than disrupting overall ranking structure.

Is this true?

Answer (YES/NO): NO